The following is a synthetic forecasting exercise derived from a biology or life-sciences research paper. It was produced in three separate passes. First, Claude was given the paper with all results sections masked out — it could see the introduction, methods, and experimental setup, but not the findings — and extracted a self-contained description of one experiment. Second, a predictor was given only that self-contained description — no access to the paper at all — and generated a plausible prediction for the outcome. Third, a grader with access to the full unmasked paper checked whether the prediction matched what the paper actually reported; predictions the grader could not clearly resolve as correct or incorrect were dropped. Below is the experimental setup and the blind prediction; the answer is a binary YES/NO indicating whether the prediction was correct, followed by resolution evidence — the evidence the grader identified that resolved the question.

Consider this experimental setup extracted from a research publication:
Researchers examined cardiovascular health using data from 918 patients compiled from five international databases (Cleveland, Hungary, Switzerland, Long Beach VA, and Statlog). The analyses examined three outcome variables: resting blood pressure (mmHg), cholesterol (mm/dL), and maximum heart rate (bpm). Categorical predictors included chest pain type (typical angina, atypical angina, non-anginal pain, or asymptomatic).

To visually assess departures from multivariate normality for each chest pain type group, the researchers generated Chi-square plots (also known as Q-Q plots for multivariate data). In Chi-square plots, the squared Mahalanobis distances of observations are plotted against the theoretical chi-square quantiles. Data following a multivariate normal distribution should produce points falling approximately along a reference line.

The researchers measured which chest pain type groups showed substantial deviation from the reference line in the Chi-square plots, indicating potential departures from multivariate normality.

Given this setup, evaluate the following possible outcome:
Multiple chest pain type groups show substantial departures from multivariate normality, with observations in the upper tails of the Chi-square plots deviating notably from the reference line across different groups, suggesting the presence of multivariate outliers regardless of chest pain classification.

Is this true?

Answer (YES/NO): NO